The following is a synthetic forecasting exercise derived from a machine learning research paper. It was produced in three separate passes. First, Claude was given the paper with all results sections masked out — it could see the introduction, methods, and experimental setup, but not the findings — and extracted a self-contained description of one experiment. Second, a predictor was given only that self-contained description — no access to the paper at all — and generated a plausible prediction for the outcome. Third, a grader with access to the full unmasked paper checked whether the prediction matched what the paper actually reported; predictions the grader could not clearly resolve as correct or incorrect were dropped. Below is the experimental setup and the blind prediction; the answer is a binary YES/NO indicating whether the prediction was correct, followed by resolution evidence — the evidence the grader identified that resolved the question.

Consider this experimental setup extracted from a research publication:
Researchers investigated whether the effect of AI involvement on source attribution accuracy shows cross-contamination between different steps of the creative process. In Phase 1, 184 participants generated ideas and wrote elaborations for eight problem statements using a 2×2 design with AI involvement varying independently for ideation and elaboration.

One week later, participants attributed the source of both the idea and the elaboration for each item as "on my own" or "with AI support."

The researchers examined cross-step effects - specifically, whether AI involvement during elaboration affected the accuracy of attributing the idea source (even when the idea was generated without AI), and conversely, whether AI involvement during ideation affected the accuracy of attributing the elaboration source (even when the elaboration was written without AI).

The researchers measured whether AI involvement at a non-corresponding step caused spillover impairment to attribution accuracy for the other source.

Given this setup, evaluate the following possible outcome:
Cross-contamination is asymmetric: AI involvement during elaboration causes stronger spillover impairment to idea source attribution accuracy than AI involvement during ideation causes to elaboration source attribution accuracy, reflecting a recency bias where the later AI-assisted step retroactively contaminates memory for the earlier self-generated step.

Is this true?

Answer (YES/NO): YES